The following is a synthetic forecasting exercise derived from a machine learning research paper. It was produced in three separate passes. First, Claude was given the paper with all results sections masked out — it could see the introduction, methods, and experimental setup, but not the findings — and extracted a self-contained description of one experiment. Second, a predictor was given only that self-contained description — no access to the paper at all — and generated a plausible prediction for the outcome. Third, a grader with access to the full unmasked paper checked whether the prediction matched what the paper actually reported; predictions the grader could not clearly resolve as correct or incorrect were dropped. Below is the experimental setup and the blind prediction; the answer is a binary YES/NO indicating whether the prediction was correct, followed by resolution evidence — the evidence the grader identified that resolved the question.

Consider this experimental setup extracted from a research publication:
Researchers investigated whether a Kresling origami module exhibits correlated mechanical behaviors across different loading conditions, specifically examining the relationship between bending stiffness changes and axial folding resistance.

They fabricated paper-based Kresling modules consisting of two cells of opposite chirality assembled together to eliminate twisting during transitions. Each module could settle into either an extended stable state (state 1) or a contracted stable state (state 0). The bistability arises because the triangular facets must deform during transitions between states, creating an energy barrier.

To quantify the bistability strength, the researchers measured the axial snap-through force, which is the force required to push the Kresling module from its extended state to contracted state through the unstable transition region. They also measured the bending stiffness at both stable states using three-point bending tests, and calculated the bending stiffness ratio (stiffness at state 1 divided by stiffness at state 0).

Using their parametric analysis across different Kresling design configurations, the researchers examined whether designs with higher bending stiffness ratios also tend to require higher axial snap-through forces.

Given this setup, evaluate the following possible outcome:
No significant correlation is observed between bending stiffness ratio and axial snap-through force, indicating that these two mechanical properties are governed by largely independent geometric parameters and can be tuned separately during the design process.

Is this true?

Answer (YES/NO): NO